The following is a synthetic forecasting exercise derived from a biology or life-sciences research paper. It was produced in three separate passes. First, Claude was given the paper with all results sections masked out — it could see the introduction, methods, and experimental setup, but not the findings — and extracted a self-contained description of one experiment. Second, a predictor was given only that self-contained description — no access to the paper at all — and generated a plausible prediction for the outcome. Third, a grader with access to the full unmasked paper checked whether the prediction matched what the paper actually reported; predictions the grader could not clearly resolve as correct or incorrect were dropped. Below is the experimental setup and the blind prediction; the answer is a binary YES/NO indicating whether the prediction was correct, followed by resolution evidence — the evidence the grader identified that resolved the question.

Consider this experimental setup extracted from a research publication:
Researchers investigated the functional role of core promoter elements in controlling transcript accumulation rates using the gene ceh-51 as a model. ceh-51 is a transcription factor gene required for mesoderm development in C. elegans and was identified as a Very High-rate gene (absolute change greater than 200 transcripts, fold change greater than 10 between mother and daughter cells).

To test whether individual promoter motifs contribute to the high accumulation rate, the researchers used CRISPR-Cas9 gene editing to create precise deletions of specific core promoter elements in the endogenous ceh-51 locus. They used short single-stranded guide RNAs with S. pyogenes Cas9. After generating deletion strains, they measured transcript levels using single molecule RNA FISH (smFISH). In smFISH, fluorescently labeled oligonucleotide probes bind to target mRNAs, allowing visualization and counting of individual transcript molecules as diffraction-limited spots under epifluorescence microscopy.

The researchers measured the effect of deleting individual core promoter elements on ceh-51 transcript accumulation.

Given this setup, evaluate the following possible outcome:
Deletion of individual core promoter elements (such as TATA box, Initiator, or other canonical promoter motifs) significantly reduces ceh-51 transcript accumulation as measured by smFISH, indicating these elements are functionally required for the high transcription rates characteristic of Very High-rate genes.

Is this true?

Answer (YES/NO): NO